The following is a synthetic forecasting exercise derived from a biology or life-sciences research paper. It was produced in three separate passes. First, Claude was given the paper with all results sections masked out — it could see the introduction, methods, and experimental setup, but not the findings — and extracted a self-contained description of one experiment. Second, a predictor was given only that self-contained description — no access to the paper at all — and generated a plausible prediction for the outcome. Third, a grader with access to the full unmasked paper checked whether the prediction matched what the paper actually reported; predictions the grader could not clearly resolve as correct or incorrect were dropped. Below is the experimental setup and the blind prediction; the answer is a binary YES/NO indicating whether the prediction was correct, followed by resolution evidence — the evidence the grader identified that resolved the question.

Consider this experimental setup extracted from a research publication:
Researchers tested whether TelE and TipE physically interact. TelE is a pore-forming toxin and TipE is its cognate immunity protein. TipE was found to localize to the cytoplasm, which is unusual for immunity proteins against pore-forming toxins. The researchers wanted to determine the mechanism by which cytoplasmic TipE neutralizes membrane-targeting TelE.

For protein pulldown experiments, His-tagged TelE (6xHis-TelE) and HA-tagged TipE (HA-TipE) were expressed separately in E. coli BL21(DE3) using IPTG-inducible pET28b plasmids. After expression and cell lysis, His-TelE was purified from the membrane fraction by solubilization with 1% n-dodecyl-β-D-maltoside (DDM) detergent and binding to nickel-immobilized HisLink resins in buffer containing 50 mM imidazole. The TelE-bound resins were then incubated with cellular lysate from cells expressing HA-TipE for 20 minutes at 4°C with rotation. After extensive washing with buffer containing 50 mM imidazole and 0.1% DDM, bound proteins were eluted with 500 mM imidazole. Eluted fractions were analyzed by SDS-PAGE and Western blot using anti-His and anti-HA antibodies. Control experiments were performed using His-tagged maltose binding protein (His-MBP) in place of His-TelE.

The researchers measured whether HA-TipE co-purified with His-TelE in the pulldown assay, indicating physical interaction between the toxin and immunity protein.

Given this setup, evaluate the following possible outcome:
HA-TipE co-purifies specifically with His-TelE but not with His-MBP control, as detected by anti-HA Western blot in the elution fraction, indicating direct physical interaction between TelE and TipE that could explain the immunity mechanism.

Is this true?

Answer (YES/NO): YES